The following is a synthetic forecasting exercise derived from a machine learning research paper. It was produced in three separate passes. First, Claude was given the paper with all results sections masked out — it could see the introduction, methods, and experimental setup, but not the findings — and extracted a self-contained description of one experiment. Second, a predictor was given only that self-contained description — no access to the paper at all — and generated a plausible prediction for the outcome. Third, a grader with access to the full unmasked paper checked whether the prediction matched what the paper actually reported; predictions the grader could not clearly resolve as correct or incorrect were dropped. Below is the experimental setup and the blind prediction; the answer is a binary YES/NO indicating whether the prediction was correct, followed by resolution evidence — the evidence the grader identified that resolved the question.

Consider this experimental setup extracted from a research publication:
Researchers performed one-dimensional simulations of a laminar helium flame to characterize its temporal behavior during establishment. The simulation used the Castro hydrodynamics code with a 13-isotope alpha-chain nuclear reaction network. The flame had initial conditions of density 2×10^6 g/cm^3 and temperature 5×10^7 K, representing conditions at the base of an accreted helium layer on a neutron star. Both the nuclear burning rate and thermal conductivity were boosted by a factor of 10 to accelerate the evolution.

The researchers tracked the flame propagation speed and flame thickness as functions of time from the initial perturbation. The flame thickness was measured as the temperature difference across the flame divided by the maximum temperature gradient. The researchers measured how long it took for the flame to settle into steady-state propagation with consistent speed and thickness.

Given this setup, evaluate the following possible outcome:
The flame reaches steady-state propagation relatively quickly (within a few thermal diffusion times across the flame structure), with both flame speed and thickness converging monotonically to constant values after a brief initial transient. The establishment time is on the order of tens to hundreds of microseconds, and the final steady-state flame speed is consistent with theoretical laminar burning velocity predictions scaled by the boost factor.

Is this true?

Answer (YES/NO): NO